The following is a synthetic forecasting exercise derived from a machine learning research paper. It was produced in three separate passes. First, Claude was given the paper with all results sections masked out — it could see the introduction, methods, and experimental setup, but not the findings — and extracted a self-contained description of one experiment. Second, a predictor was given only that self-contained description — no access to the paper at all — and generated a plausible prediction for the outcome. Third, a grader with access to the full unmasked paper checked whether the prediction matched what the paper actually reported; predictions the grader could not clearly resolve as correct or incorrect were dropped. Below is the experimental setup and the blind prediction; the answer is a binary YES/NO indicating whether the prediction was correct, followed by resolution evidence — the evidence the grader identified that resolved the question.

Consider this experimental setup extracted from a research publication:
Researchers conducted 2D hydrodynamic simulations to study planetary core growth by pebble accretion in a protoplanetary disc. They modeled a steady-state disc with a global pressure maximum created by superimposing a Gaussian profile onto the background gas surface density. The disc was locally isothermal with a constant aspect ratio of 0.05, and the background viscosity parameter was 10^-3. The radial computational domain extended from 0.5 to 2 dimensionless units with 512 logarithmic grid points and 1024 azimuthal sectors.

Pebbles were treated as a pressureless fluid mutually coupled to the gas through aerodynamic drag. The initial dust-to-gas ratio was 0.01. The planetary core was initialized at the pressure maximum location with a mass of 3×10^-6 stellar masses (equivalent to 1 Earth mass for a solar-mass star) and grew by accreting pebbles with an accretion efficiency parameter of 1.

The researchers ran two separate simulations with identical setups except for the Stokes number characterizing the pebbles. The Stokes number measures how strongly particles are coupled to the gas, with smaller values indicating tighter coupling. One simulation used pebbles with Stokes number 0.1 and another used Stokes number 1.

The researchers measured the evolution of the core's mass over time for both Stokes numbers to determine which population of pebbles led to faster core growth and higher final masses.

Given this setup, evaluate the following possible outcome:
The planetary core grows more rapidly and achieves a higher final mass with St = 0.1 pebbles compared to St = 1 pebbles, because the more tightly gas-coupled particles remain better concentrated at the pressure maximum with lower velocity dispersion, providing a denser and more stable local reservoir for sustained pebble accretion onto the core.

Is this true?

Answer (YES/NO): NO